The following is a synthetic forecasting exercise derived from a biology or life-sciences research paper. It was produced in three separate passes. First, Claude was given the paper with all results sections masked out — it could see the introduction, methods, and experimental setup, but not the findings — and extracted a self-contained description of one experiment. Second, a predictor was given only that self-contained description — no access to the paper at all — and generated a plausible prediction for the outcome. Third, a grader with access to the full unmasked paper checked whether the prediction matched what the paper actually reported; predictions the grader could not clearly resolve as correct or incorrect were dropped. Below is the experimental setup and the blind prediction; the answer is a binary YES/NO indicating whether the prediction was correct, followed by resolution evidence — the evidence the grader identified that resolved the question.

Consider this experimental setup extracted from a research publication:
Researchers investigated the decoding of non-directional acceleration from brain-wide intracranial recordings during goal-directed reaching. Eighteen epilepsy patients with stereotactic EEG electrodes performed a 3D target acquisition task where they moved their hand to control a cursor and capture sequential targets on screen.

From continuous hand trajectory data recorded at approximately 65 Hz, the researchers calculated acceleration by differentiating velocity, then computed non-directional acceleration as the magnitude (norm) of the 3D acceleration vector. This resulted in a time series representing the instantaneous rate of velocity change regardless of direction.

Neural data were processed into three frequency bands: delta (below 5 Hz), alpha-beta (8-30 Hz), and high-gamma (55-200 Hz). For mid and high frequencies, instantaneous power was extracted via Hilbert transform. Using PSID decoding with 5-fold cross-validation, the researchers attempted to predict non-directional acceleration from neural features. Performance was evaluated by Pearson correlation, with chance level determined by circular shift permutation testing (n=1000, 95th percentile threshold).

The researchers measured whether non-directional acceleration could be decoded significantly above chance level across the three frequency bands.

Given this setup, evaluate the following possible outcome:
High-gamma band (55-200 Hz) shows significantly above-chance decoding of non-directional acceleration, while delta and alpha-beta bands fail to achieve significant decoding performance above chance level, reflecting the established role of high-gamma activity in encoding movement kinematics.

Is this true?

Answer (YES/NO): NO